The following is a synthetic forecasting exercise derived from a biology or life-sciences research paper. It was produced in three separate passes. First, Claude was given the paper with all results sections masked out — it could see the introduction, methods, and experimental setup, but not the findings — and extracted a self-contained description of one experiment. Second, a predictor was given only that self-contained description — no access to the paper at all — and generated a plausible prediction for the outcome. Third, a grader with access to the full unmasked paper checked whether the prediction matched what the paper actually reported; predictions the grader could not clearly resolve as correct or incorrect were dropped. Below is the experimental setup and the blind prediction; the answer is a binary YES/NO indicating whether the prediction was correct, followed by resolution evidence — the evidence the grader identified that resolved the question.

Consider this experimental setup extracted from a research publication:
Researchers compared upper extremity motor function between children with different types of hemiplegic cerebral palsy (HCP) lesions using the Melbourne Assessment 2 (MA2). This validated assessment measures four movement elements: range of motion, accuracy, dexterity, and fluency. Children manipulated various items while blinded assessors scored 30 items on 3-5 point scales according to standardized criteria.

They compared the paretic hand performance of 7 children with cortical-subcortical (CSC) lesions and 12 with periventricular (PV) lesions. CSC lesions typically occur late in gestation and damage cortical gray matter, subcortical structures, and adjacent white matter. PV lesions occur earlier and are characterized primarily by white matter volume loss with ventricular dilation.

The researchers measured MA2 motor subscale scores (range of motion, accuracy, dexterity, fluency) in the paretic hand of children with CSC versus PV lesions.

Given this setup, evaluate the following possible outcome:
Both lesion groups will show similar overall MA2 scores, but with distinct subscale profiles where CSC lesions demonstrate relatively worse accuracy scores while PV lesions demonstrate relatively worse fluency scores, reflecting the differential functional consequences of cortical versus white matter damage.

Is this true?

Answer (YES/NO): NO